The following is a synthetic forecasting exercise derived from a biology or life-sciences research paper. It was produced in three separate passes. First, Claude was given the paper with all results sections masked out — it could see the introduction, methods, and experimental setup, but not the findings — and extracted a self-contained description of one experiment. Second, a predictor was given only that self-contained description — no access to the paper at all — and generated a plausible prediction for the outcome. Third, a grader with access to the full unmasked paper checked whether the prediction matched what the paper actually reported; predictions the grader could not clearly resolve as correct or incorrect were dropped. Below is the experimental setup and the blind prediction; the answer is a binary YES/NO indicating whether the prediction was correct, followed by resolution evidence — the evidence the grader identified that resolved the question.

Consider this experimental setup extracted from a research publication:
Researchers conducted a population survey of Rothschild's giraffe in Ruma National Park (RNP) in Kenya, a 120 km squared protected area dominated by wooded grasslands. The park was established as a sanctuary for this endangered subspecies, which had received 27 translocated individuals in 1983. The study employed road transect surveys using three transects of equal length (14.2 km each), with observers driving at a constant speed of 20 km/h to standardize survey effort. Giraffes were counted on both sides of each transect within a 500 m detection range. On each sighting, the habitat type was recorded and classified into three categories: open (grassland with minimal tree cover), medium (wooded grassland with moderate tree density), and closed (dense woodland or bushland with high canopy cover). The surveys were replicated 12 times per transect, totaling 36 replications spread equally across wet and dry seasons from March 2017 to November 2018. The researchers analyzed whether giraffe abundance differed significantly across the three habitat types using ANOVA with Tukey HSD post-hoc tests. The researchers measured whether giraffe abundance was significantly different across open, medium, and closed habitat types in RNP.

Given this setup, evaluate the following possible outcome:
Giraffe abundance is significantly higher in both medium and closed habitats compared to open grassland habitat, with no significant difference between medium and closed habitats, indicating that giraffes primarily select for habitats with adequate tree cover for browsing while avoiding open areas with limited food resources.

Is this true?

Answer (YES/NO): NO